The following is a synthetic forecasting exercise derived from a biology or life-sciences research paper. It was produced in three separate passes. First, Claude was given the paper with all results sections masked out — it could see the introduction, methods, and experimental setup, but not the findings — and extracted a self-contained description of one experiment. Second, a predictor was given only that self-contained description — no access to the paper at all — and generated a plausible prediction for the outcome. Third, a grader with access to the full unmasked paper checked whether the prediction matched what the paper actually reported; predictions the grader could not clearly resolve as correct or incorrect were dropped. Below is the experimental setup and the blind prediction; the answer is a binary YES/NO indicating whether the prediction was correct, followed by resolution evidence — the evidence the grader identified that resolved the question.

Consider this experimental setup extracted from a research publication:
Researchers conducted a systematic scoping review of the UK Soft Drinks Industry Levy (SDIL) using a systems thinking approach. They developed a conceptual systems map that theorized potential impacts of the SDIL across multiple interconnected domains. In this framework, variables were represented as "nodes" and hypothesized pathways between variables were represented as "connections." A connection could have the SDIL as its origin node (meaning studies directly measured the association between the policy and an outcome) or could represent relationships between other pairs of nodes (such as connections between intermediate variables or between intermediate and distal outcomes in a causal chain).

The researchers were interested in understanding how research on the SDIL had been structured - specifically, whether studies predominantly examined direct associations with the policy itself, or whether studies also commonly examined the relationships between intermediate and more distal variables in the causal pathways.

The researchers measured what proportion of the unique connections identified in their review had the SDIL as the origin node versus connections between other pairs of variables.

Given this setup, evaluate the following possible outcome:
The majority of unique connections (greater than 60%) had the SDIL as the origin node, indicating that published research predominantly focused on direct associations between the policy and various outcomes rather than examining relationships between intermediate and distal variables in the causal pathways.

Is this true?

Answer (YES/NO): YES